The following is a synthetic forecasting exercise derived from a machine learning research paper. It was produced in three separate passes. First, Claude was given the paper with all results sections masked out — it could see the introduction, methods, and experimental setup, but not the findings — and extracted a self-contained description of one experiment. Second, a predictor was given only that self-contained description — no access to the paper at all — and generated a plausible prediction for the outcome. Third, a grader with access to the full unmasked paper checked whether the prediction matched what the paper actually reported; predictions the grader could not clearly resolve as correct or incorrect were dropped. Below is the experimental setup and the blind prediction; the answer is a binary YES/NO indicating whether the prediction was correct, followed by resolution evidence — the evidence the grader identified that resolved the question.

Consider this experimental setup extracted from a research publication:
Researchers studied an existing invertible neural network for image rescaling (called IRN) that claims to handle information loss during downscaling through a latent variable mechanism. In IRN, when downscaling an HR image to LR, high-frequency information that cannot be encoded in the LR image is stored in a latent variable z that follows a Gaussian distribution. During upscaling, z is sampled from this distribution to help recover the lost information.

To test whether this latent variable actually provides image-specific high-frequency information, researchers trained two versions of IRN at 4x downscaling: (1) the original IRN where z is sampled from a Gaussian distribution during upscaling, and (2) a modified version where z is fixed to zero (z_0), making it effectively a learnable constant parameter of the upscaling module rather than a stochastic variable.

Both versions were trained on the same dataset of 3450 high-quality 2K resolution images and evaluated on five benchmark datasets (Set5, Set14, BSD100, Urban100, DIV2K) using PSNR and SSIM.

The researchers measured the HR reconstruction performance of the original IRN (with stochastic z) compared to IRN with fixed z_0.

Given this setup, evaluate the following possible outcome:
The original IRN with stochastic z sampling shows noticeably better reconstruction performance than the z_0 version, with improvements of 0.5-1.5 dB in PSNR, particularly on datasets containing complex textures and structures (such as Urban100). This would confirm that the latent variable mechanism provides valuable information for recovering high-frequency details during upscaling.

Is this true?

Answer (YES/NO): NO